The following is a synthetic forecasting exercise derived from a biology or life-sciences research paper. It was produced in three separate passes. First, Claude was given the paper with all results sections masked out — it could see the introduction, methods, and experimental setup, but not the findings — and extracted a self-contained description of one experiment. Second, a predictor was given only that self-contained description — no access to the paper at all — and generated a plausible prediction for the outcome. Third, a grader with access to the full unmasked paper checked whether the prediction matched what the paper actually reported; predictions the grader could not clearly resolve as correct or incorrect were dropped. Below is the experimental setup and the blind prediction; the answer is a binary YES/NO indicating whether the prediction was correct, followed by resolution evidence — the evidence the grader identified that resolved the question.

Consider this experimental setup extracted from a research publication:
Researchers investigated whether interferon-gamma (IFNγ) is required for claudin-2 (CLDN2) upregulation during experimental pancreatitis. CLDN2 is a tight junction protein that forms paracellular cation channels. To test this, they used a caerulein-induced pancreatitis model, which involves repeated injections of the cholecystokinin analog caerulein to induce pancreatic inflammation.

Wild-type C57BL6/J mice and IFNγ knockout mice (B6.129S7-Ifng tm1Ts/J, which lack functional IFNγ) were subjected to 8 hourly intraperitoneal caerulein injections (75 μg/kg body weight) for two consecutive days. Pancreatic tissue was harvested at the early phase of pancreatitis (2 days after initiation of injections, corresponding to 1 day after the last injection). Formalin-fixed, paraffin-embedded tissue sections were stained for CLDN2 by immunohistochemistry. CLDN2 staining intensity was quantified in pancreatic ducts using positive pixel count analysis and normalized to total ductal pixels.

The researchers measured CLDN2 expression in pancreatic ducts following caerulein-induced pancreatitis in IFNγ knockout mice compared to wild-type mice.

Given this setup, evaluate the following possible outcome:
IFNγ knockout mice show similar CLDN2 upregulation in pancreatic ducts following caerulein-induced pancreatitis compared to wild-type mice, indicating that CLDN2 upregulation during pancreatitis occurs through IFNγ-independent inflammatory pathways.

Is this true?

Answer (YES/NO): NO